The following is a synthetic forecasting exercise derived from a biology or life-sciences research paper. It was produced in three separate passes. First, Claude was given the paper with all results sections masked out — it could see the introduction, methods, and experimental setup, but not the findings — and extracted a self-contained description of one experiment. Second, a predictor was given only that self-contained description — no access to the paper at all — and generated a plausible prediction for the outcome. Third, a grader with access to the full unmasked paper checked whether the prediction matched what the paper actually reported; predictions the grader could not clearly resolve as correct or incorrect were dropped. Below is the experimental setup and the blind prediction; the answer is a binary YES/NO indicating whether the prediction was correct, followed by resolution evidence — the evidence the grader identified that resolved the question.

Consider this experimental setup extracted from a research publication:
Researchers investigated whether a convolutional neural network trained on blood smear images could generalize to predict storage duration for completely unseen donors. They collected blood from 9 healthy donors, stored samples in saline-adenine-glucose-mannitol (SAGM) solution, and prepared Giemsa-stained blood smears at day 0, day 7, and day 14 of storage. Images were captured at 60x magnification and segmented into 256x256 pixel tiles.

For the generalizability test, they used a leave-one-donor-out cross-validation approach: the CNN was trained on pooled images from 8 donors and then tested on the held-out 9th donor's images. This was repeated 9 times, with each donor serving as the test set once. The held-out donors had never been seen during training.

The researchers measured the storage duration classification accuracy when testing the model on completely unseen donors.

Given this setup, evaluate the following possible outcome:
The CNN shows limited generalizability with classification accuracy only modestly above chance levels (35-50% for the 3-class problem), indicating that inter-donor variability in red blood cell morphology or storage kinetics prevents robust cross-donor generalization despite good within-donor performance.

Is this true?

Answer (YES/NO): NO